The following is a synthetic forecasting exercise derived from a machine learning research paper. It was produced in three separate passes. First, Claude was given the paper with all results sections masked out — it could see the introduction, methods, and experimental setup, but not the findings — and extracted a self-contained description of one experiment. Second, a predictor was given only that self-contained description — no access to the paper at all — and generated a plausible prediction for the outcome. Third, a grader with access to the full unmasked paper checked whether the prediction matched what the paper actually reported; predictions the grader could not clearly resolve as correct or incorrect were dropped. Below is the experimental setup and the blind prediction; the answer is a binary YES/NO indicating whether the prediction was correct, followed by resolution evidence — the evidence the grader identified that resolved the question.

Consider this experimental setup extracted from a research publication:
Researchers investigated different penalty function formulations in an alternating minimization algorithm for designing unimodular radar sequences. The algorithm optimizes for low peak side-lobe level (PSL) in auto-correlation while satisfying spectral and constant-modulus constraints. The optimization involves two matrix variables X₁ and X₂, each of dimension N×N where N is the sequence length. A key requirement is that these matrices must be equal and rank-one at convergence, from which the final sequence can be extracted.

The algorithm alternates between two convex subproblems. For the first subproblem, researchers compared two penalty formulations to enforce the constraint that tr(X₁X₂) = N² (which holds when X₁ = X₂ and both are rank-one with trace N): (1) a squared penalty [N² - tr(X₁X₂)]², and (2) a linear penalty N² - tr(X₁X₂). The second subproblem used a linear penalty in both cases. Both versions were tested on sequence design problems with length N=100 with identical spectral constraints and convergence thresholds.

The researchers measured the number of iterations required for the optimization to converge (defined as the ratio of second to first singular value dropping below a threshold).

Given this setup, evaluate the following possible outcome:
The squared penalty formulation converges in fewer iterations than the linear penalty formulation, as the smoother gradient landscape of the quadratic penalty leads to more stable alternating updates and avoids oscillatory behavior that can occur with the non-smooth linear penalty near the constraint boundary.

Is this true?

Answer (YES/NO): YES